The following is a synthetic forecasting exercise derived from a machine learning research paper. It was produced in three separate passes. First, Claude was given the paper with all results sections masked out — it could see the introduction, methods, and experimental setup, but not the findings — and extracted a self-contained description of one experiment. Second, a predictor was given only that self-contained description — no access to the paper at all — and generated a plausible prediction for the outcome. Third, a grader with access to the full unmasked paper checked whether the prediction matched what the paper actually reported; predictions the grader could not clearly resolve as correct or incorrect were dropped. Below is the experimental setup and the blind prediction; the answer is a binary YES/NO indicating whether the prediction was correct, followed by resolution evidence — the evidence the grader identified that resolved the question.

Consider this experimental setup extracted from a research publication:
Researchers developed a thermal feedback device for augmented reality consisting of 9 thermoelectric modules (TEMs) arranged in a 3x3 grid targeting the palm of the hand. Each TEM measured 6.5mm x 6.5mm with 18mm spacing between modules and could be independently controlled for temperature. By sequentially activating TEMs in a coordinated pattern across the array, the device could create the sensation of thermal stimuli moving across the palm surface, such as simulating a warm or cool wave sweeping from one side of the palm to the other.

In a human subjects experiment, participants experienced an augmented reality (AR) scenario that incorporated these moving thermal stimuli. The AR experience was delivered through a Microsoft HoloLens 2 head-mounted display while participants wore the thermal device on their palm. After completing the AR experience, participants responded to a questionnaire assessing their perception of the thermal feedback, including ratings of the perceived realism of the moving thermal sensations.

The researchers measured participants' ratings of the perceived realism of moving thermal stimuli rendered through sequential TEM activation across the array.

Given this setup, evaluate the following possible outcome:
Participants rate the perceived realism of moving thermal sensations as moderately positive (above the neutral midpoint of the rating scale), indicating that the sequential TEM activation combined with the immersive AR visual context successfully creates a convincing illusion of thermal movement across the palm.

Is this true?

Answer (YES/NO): YES